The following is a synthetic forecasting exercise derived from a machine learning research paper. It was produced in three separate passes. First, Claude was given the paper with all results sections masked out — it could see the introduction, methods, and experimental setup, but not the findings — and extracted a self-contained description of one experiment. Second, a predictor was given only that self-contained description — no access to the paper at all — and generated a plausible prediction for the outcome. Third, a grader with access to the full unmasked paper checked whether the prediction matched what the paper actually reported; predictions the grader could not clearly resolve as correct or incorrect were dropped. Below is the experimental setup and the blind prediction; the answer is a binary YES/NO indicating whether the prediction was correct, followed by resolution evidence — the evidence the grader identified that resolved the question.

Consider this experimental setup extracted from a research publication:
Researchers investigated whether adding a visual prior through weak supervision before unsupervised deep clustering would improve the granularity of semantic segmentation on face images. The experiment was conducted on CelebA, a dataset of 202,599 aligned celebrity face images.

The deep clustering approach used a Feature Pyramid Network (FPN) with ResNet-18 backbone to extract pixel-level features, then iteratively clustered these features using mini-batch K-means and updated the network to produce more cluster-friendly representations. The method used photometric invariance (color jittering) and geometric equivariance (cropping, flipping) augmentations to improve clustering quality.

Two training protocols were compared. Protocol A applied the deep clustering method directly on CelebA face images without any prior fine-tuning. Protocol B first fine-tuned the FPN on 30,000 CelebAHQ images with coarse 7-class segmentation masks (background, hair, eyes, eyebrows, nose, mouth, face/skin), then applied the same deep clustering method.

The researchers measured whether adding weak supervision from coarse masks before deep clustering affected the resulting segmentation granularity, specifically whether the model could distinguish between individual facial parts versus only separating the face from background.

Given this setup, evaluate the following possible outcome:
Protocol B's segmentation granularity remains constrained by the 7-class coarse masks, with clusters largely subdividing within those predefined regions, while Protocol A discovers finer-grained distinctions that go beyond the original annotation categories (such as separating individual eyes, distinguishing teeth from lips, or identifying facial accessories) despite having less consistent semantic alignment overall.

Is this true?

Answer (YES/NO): NO